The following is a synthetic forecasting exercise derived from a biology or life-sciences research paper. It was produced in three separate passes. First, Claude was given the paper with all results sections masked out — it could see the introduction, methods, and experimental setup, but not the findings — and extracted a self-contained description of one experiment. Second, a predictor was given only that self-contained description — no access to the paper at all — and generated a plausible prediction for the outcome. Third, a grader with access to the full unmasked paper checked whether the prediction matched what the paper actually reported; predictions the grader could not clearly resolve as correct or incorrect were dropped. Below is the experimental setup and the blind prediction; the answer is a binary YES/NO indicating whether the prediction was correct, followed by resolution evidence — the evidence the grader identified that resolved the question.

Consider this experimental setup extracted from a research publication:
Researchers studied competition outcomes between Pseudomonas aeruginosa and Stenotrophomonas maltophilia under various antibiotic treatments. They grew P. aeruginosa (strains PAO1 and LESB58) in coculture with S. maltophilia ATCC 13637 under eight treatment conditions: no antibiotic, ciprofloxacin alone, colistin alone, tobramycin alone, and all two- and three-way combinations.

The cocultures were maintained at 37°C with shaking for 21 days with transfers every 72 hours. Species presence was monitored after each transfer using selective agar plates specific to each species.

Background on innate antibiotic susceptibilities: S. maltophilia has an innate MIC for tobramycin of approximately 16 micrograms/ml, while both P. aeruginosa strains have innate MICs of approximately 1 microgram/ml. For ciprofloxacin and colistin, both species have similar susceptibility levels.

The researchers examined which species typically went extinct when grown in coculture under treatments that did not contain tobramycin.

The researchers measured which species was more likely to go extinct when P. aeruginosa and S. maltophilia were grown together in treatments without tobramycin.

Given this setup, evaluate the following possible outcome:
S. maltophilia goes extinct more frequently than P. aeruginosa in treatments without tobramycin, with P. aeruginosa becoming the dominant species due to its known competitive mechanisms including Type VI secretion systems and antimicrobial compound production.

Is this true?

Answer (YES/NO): YES